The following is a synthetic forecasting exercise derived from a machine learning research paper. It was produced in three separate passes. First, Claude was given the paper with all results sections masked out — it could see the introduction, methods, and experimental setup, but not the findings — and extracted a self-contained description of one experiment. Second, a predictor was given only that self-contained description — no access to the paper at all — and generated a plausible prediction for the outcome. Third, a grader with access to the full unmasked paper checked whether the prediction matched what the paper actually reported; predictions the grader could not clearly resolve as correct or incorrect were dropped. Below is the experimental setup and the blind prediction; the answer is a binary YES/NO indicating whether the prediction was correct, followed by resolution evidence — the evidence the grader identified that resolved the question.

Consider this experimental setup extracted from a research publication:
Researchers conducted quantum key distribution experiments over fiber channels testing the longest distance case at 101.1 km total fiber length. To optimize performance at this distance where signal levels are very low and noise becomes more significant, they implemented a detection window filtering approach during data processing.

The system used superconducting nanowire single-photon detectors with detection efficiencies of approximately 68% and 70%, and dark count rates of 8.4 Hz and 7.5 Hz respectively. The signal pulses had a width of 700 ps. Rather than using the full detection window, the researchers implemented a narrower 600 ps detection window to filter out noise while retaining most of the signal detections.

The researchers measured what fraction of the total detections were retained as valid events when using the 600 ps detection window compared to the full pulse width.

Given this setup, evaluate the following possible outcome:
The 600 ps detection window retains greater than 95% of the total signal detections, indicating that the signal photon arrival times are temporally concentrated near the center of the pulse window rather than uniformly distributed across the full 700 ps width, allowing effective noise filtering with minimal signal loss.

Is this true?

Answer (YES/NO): NO